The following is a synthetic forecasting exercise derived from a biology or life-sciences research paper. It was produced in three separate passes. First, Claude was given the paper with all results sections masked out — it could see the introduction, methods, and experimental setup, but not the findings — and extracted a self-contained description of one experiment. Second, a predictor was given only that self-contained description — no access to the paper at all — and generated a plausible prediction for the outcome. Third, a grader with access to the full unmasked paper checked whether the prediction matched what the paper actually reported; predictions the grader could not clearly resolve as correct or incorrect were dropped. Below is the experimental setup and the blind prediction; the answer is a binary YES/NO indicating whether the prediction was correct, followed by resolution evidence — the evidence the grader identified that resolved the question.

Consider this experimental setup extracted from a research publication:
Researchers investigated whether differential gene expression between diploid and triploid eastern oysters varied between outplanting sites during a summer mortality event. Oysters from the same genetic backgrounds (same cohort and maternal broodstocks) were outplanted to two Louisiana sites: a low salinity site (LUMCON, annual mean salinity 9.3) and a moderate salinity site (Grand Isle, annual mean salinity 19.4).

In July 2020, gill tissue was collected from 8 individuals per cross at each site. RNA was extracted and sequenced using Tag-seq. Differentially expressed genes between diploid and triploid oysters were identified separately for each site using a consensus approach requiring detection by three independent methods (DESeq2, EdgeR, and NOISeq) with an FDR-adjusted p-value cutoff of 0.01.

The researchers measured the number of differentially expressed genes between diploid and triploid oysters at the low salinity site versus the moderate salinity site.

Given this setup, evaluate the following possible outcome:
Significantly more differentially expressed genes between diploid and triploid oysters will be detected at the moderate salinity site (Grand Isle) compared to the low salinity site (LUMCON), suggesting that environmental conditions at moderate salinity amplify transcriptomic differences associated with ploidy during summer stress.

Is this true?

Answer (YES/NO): NO